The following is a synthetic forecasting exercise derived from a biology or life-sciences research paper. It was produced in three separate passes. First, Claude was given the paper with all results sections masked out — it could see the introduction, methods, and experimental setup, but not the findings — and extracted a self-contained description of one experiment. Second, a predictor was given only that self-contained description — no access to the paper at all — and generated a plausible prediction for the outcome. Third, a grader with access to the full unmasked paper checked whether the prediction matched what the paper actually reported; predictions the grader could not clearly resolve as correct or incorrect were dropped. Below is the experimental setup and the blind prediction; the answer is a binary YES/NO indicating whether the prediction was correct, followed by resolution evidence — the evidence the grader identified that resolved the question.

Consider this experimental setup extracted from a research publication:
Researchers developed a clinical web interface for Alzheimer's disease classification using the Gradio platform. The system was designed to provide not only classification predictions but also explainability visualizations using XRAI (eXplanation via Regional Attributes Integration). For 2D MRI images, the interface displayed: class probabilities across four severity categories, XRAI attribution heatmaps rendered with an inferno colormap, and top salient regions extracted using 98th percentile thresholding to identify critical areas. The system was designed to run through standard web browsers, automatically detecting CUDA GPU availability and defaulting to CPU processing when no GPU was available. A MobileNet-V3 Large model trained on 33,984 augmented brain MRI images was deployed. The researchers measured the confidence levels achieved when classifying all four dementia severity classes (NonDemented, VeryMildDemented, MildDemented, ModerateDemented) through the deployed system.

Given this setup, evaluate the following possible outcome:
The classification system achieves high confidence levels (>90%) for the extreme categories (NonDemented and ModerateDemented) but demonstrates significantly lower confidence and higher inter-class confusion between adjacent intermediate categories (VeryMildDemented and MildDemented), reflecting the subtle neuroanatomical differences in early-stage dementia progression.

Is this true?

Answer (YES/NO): NO